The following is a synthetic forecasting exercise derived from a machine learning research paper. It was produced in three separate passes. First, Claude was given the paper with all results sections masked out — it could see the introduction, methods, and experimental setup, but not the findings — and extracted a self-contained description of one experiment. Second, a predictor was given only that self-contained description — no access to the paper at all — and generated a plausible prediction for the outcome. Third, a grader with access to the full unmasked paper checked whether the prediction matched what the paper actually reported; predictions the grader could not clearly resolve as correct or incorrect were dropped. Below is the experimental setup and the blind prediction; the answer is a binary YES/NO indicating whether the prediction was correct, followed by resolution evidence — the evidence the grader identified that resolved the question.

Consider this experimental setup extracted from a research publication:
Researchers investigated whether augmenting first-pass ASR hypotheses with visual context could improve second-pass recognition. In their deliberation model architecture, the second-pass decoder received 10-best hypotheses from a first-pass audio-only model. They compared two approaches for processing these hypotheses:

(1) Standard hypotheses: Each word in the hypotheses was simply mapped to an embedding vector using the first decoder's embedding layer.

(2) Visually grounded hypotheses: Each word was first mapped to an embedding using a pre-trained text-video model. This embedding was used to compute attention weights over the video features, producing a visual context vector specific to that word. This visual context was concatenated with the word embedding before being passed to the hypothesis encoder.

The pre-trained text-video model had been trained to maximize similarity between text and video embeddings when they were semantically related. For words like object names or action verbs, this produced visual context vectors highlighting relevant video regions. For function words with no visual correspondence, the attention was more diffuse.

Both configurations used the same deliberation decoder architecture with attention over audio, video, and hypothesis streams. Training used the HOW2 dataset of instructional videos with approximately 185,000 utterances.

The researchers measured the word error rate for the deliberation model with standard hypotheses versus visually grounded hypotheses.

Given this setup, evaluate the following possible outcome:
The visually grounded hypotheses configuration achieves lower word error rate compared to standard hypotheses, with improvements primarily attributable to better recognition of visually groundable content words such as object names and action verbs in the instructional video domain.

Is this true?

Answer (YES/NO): NO